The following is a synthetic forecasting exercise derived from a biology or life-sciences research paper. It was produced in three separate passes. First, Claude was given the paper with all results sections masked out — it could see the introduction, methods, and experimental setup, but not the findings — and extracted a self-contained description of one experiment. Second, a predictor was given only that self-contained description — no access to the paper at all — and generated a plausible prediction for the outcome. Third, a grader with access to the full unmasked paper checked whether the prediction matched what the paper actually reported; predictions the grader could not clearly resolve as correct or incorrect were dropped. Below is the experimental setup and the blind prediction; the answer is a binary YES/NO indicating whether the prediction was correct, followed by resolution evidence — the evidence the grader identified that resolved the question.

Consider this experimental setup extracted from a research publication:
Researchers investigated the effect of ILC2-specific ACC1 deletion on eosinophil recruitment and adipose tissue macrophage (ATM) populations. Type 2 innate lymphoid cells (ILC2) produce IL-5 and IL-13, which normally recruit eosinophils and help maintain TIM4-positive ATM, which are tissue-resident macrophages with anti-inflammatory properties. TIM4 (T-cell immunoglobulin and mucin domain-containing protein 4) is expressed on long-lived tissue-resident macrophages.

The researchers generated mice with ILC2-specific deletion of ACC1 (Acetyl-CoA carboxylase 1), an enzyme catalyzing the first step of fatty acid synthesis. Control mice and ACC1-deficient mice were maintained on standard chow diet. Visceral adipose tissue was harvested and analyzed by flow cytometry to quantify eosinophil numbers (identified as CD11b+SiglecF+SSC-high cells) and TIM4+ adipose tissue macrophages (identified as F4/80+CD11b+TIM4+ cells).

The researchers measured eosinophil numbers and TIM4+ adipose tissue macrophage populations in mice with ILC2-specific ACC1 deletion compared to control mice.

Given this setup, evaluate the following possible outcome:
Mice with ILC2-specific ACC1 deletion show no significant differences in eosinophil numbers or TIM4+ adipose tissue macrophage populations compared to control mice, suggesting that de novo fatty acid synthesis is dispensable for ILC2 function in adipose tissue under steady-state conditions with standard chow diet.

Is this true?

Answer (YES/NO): NO